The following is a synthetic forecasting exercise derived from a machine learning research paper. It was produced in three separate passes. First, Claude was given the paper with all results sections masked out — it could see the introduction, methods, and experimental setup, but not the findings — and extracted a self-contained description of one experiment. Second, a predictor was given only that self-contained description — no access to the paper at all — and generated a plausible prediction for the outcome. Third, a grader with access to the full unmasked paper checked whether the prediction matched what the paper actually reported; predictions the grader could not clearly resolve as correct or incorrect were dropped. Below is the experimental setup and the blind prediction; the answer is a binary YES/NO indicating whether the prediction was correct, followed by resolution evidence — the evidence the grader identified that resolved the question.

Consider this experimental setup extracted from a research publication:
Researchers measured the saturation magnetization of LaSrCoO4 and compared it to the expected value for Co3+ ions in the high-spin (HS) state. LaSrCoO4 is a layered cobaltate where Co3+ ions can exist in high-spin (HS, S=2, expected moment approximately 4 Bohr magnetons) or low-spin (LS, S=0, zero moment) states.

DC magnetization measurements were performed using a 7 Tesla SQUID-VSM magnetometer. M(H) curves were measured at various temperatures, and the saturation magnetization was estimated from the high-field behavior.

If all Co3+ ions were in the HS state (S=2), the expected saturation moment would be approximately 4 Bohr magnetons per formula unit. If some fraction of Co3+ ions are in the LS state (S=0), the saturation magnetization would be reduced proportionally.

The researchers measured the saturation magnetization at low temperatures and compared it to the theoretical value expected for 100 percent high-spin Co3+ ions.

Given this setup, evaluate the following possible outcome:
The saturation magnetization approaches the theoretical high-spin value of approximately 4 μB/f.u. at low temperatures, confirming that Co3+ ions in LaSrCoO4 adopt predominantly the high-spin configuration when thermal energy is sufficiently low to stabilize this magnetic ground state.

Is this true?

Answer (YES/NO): NO